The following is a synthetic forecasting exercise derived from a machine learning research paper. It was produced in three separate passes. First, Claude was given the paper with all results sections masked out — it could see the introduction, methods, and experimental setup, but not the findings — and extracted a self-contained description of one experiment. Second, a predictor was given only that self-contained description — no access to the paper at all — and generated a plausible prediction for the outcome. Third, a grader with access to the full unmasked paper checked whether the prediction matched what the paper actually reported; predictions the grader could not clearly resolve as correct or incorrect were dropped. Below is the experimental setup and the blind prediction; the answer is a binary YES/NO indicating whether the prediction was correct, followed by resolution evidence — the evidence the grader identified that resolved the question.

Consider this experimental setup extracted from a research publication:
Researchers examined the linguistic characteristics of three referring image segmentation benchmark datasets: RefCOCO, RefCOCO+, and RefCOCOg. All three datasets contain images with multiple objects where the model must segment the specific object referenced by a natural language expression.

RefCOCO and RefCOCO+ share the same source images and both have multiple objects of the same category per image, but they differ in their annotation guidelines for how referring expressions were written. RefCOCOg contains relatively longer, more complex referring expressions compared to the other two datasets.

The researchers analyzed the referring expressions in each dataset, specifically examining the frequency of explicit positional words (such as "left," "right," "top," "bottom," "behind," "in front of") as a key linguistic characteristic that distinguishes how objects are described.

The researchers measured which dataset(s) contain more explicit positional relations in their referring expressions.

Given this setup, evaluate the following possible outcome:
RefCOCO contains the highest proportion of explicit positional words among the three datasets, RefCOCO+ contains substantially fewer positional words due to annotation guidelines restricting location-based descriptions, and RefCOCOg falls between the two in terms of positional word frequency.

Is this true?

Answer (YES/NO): NO